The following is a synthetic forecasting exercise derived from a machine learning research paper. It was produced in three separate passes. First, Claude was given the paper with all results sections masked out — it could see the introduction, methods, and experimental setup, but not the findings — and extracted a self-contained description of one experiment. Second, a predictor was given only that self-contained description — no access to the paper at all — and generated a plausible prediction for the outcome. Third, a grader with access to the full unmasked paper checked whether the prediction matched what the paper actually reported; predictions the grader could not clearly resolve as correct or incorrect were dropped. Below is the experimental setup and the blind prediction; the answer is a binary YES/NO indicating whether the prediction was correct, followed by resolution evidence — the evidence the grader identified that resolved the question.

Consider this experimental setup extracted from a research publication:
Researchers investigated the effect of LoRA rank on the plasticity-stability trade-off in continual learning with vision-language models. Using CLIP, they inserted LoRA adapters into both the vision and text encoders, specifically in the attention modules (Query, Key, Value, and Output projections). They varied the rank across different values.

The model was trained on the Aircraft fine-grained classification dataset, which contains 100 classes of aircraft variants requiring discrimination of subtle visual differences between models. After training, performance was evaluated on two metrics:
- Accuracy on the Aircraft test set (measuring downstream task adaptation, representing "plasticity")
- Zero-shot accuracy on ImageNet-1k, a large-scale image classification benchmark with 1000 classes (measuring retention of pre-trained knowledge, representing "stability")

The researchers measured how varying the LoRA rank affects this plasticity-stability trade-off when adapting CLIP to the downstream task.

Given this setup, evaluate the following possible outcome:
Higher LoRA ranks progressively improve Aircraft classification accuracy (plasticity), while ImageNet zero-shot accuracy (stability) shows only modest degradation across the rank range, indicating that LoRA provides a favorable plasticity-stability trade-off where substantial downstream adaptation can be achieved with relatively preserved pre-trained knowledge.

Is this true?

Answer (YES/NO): YES